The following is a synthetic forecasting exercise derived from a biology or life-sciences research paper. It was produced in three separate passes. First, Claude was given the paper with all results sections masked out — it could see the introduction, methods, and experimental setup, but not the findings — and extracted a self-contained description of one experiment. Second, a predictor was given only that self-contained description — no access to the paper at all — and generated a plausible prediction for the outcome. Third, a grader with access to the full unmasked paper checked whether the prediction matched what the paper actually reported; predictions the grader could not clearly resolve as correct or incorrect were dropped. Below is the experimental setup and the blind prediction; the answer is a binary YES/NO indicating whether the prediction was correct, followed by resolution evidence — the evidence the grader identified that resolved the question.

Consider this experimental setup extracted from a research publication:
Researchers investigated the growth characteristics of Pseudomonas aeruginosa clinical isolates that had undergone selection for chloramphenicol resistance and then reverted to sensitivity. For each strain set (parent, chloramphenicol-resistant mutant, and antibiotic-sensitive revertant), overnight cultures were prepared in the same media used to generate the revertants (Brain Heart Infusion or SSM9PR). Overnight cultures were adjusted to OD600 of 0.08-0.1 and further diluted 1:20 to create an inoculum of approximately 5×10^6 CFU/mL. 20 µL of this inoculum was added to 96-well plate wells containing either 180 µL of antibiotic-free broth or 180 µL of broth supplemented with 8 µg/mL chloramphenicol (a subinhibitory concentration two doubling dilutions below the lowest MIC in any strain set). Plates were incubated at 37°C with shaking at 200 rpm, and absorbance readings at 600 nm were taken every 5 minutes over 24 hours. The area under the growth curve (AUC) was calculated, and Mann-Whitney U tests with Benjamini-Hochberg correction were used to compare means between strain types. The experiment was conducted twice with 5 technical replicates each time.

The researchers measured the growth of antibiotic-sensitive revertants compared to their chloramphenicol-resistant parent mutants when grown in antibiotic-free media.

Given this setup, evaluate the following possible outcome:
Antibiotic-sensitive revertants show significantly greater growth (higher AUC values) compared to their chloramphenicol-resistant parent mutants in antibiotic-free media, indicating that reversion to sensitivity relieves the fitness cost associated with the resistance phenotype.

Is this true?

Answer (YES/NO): NO